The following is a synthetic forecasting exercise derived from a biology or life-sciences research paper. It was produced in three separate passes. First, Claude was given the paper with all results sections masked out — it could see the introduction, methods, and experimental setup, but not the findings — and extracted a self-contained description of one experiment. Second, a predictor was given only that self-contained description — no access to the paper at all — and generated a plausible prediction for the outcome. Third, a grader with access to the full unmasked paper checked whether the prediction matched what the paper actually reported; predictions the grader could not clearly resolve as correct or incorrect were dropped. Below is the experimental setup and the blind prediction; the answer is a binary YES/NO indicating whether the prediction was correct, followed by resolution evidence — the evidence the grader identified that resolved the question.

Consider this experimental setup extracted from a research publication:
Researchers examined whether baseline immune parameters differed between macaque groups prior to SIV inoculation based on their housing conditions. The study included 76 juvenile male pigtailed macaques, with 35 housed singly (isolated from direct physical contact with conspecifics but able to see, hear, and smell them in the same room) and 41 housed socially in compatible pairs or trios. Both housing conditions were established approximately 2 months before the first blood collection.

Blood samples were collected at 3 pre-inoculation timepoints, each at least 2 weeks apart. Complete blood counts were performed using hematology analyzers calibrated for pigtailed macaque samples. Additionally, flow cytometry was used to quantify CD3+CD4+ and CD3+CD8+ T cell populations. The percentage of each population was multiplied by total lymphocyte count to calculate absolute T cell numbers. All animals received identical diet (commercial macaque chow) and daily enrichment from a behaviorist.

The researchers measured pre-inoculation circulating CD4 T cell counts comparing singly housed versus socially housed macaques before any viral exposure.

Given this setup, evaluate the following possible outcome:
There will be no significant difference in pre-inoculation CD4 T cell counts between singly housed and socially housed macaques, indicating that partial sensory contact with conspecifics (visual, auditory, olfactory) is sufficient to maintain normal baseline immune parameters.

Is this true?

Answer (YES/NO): NO